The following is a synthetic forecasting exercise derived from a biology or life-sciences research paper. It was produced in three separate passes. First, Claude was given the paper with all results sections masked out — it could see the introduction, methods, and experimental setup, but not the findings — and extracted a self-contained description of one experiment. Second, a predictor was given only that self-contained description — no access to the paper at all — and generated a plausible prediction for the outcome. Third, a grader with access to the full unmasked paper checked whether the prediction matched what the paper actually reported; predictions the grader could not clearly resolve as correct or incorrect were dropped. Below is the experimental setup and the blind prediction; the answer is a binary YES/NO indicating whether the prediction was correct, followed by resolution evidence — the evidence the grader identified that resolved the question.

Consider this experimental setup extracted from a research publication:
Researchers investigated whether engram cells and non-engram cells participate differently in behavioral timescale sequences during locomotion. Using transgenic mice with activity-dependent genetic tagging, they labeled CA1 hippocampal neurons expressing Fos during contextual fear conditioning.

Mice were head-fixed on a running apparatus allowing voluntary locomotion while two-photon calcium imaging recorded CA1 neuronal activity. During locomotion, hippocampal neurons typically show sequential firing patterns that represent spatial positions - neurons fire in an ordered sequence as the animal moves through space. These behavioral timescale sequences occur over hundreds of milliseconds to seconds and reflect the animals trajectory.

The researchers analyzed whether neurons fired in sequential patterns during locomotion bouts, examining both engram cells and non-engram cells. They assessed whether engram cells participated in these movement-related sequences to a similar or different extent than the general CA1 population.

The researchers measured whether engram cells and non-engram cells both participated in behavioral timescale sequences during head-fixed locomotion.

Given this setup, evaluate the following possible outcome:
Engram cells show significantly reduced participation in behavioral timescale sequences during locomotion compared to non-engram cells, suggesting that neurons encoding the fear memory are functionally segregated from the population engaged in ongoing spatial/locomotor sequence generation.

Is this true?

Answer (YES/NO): YES